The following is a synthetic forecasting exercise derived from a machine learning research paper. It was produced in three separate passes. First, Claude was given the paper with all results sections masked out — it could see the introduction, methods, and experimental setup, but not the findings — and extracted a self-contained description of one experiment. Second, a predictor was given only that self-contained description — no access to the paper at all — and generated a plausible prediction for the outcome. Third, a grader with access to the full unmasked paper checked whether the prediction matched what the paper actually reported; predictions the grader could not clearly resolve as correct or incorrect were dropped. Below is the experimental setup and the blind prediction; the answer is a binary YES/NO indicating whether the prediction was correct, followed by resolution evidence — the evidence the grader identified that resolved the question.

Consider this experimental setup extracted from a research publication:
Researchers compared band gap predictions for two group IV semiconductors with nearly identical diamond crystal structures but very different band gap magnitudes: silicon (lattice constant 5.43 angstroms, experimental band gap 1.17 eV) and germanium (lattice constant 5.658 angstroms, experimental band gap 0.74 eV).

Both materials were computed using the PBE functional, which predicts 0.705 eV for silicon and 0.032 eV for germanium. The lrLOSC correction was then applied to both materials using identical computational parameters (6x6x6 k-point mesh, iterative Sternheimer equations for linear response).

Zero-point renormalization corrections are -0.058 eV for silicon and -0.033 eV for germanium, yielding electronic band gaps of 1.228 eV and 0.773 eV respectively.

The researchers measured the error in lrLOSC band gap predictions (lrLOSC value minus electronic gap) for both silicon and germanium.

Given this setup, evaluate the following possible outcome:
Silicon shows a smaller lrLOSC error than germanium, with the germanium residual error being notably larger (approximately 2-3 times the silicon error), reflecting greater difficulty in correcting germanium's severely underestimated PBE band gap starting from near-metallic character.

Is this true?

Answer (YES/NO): NO